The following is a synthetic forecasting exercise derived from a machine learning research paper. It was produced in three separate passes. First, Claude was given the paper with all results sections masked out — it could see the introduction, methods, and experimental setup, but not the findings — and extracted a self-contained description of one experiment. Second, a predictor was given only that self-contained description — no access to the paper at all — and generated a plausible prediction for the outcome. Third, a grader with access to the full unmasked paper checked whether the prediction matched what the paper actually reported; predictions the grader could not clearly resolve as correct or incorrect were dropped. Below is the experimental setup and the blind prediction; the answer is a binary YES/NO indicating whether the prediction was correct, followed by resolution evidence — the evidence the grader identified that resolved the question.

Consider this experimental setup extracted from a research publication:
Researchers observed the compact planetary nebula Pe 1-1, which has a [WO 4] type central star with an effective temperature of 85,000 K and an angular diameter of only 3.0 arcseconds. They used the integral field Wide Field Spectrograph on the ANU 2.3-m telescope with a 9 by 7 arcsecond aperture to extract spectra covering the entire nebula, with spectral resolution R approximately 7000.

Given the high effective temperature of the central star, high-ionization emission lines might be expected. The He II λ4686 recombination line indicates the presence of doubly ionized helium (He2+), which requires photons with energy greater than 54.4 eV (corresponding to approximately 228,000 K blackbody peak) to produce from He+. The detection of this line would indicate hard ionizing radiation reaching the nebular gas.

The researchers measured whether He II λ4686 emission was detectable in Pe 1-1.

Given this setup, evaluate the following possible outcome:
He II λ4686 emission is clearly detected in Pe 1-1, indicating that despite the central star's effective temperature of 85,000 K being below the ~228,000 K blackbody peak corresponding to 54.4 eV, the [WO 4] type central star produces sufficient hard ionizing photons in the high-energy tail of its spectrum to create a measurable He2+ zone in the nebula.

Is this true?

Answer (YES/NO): NO